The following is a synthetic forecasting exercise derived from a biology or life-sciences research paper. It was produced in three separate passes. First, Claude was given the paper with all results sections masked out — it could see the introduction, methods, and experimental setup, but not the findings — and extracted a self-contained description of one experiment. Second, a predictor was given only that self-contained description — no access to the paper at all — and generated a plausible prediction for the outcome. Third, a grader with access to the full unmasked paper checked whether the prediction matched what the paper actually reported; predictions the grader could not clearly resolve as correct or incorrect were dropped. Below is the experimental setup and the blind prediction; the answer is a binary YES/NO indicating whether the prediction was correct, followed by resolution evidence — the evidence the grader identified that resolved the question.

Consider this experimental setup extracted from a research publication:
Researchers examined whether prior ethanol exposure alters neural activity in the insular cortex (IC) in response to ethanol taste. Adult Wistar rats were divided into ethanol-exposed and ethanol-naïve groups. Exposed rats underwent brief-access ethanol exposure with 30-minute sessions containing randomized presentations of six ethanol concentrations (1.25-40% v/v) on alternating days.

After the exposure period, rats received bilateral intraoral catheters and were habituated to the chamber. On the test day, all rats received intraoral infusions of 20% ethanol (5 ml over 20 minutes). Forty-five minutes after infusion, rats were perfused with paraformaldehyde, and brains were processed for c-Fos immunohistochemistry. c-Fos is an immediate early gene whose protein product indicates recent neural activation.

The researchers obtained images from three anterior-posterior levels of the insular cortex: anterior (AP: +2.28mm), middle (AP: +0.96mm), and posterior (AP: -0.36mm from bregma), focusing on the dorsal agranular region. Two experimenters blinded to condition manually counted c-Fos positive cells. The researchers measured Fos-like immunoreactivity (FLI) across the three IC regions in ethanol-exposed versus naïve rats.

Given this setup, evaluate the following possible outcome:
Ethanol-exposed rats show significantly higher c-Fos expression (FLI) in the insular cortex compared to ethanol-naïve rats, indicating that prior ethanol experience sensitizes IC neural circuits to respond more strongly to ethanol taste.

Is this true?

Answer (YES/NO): NO